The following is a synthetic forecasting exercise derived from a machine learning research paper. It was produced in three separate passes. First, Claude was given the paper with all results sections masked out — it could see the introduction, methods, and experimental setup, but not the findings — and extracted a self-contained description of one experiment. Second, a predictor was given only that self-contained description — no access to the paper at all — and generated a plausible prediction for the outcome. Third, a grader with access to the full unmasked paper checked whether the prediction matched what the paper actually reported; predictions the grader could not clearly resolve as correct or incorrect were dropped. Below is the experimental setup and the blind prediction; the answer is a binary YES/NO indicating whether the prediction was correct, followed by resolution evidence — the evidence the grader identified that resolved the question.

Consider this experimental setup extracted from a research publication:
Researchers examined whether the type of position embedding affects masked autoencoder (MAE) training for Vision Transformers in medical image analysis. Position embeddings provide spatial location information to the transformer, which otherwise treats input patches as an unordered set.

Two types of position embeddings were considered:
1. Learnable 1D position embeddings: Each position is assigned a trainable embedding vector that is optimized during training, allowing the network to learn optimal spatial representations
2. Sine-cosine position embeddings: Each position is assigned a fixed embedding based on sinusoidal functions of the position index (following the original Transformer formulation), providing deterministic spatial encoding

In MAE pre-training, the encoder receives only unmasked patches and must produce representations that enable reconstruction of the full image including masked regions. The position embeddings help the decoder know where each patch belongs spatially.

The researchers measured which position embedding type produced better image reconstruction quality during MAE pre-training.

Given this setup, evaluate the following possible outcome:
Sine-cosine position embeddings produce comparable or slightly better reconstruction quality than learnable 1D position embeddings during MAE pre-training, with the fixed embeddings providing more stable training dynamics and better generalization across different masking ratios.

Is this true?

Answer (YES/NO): NO